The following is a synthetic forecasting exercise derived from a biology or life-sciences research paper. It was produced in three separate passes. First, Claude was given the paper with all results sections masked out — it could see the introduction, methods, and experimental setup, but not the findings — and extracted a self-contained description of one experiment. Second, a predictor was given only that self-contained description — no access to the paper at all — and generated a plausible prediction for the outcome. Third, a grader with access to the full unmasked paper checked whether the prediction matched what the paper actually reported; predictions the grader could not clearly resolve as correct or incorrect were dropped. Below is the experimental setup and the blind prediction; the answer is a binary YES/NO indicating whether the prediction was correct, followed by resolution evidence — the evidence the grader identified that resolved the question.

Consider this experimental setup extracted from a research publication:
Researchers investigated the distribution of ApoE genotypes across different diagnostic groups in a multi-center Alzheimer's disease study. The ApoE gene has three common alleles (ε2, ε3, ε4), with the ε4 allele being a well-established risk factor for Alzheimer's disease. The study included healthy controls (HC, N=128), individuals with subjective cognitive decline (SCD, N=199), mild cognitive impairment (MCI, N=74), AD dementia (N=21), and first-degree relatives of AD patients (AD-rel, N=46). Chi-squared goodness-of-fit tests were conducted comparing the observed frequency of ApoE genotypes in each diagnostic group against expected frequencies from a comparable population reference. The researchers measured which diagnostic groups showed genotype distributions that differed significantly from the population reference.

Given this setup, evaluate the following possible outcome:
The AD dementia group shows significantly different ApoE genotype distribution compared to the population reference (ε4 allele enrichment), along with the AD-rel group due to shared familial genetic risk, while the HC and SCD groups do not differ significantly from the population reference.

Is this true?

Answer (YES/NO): NO